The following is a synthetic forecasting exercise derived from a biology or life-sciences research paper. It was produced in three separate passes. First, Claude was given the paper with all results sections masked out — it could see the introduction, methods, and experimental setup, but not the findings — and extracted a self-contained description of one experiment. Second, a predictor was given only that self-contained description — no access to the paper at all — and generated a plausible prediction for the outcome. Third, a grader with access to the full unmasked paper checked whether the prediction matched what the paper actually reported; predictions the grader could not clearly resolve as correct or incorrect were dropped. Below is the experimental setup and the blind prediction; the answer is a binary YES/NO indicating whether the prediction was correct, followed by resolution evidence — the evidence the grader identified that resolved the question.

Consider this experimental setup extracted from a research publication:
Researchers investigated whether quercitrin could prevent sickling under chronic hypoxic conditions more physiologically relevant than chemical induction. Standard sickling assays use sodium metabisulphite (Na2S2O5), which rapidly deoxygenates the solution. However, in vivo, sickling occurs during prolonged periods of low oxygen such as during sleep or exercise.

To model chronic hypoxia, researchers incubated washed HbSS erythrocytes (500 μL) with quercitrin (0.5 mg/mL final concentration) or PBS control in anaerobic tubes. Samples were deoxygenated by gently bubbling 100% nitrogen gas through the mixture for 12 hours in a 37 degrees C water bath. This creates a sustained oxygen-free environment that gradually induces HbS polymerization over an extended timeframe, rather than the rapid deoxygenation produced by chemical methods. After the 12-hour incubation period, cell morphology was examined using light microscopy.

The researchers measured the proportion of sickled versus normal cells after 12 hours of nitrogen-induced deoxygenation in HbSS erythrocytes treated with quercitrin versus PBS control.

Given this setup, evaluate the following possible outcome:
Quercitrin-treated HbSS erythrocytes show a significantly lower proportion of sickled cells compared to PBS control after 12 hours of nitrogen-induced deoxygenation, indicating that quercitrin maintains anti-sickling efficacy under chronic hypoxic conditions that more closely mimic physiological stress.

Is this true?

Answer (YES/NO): YES